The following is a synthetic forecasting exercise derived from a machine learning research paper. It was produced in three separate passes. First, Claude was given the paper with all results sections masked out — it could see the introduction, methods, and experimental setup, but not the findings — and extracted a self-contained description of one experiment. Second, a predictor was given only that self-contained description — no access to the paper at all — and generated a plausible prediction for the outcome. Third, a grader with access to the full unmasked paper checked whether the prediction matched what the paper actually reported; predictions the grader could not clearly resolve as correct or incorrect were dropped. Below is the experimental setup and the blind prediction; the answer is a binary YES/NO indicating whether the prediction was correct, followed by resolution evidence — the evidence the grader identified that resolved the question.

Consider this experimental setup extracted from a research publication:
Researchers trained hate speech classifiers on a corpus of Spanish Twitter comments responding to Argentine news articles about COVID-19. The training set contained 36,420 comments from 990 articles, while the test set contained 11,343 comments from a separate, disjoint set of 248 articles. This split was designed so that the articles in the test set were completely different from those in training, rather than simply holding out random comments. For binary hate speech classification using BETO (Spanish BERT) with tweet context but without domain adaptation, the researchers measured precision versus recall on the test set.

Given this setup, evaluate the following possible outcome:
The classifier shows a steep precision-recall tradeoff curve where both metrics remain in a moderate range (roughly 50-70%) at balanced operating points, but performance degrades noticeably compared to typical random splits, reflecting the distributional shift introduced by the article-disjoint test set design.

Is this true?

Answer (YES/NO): NO